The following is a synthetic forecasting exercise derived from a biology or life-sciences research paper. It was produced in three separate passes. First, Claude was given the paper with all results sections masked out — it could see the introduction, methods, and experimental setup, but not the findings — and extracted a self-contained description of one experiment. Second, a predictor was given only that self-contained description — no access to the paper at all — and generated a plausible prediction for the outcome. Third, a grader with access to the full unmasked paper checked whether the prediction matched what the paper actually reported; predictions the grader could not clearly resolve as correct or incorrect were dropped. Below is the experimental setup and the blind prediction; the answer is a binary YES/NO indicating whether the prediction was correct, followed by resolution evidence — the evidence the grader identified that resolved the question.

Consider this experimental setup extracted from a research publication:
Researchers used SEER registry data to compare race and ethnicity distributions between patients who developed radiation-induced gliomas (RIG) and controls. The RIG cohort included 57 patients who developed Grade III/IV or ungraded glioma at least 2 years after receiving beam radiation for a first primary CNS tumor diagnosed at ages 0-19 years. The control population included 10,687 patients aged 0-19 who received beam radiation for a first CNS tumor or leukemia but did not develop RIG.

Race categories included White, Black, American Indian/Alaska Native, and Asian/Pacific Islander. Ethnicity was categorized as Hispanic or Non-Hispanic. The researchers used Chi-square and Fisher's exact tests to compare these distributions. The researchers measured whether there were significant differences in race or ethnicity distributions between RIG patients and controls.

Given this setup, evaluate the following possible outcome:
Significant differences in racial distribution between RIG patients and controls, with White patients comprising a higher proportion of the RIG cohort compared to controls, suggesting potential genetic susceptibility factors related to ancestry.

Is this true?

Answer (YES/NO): NO